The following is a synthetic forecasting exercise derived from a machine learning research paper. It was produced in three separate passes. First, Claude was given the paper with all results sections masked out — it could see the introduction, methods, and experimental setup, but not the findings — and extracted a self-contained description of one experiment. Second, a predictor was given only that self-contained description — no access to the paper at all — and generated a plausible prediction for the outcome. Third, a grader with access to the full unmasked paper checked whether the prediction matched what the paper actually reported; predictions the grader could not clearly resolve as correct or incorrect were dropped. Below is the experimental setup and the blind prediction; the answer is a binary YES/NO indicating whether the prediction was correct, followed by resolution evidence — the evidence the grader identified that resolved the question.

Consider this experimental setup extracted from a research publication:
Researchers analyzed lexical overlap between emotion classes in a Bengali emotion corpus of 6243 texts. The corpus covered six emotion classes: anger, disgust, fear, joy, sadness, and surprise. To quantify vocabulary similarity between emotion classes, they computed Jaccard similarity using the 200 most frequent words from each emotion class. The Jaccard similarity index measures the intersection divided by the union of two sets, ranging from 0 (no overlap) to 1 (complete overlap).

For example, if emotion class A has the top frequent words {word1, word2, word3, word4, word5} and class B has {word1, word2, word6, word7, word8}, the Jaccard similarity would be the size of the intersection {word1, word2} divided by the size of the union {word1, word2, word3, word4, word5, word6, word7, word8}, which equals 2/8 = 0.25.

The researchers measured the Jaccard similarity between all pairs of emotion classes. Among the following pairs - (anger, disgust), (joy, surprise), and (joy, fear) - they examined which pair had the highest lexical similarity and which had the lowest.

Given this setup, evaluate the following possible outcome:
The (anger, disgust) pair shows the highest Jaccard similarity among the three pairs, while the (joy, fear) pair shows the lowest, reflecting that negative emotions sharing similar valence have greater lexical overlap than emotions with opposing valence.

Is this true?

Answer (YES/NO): YES